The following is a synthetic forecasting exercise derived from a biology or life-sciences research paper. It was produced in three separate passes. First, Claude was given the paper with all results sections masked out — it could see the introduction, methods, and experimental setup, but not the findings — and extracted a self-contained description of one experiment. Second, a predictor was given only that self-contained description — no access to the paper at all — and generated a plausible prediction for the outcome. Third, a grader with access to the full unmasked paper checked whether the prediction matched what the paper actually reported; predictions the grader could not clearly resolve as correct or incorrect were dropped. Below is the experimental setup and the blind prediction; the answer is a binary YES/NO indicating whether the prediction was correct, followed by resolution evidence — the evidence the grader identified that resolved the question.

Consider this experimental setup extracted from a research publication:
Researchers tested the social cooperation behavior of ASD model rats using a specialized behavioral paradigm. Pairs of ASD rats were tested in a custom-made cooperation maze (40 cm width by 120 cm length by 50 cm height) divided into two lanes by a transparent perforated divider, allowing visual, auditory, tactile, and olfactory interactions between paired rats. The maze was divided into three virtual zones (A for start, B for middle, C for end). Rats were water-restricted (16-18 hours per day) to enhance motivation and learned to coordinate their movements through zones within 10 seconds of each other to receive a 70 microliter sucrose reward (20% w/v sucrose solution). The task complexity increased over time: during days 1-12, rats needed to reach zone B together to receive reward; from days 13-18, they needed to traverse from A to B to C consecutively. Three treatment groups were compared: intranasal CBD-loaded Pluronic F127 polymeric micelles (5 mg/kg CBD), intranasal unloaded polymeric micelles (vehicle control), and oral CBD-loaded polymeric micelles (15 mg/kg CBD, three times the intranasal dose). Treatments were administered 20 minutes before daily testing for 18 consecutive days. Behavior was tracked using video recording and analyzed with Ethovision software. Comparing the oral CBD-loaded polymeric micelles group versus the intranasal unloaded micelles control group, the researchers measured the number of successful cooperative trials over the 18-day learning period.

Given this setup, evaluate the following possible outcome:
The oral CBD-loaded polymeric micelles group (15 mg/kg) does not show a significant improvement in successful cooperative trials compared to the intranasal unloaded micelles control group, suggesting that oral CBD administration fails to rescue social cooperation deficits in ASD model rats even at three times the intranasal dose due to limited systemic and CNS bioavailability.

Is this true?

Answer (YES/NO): NO